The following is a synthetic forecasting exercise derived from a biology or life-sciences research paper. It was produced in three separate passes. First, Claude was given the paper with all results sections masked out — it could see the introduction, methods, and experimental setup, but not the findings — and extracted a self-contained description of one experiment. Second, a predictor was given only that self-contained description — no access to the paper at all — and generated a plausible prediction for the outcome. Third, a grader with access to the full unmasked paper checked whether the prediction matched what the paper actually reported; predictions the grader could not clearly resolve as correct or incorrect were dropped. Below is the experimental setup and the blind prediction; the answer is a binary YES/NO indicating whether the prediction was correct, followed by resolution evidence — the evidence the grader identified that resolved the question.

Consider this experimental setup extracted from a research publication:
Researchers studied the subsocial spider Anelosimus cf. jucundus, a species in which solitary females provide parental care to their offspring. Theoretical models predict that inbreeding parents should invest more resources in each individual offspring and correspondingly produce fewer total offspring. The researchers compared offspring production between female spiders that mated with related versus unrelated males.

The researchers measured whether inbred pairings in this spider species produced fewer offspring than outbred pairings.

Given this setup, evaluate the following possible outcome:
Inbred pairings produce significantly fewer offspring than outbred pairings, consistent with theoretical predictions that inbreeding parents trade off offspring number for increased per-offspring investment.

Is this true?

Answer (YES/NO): NO